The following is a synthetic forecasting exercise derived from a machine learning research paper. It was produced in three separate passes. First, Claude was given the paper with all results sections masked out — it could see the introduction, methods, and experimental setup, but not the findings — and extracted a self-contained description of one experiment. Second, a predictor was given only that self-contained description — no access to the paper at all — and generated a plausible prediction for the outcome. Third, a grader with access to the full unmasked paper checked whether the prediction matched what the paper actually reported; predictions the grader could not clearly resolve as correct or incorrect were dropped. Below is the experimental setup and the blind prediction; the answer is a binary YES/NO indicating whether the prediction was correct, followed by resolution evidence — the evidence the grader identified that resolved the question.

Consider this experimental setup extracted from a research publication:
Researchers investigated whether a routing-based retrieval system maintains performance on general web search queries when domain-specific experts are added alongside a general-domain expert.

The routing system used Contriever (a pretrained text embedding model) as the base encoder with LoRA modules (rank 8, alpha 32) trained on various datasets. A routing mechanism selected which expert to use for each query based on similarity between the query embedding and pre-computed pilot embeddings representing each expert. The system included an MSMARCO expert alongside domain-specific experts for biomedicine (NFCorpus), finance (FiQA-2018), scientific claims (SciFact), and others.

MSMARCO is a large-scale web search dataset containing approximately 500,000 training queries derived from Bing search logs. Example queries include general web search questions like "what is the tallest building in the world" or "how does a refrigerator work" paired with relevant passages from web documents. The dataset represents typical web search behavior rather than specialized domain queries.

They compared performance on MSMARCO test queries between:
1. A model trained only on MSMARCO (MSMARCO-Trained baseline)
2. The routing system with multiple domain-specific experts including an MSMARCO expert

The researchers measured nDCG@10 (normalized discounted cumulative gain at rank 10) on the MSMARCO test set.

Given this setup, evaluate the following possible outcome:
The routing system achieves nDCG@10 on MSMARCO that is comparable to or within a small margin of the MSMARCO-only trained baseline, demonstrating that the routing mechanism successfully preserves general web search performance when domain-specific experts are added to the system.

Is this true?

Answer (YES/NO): NO